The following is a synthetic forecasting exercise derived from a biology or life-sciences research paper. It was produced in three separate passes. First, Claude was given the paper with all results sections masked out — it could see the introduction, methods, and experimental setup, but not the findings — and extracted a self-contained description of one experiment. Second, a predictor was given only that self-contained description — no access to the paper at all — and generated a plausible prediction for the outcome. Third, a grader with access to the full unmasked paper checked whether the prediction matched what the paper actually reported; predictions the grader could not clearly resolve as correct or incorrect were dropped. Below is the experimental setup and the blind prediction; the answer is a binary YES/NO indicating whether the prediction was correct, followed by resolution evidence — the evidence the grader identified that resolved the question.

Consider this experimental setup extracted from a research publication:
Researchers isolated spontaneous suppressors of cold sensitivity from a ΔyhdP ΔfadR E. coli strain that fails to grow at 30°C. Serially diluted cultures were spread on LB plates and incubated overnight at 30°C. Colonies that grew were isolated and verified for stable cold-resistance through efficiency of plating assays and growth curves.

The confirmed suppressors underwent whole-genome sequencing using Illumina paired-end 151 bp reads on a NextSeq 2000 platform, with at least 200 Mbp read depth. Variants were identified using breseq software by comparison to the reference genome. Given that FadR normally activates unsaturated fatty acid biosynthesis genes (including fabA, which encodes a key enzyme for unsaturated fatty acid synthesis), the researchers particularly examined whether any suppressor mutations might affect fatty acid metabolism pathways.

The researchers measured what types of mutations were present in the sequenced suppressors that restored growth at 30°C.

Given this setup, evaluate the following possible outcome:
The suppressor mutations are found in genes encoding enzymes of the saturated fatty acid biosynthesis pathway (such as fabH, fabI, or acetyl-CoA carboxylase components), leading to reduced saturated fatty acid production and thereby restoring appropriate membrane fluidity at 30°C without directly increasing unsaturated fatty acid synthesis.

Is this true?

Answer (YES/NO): NO